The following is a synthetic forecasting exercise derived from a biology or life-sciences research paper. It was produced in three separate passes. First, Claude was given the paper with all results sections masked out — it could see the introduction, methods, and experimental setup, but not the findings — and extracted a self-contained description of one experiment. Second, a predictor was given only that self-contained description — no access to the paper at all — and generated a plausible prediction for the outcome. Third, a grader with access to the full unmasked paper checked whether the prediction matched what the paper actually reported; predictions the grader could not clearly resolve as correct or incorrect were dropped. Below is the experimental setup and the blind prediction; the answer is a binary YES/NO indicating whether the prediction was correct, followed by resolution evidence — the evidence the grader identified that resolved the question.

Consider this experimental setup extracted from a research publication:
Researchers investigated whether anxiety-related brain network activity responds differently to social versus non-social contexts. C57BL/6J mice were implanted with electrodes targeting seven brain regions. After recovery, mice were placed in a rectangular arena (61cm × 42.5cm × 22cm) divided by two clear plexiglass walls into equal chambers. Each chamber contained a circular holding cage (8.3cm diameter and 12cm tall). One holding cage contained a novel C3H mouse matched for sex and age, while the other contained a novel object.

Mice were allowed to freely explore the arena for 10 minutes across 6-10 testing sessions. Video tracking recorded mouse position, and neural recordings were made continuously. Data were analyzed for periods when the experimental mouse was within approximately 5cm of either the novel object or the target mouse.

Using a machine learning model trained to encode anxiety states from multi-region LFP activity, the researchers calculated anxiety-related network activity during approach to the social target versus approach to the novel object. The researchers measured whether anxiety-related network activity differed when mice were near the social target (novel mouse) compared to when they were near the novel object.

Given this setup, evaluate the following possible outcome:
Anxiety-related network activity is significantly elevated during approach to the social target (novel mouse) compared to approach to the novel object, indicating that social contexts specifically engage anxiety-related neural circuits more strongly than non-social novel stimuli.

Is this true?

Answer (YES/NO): NO